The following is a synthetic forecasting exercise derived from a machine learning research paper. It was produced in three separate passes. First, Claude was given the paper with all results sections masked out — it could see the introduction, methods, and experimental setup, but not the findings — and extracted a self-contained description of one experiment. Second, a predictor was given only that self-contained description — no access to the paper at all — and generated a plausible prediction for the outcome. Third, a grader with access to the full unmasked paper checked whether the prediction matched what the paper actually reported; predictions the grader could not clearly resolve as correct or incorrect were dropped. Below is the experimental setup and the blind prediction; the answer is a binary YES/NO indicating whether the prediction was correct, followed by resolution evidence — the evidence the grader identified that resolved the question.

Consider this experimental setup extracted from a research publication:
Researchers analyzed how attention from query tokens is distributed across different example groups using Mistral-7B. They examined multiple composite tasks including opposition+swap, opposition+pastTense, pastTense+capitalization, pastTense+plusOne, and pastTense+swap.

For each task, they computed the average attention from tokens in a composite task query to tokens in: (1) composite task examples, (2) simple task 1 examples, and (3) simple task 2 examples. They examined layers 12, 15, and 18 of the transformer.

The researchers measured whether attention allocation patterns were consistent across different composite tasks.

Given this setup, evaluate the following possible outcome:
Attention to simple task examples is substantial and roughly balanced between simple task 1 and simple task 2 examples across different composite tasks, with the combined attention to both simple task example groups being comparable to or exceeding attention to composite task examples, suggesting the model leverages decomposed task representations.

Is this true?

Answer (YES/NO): NO